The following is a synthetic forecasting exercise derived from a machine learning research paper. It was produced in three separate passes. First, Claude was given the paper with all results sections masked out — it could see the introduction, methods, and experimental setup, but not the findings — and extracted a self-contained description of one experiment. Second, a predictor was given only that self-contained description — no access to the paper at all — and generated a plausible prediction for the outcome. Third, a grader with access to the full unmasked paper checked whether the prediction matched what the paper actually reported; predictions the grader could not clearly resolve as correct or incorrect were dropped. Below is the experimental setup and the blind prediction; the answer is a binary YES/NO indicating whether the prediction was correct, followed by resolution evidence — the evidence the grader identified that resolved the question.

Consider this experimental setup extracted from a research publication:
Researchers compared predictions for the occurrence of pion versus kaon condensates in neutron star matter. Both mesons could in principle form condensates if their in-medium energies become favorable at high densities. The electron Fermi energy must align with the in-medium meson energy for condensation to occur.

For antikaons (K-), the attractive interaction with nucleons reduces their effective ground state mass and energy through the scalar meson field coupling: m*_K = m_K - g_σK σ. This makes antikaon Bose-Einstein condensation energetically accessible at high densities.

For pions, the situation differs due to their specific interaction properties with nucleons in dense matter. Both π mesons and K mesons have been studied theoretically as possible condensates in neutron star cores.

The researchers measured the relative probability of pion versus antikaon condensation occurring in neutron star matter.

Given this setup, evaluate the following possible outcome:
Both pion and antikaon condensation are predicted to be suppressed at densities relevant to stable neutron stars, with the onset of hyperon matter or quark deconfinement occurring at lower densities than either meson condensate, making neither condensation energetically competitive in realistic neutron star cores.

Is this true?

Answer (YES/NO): NO